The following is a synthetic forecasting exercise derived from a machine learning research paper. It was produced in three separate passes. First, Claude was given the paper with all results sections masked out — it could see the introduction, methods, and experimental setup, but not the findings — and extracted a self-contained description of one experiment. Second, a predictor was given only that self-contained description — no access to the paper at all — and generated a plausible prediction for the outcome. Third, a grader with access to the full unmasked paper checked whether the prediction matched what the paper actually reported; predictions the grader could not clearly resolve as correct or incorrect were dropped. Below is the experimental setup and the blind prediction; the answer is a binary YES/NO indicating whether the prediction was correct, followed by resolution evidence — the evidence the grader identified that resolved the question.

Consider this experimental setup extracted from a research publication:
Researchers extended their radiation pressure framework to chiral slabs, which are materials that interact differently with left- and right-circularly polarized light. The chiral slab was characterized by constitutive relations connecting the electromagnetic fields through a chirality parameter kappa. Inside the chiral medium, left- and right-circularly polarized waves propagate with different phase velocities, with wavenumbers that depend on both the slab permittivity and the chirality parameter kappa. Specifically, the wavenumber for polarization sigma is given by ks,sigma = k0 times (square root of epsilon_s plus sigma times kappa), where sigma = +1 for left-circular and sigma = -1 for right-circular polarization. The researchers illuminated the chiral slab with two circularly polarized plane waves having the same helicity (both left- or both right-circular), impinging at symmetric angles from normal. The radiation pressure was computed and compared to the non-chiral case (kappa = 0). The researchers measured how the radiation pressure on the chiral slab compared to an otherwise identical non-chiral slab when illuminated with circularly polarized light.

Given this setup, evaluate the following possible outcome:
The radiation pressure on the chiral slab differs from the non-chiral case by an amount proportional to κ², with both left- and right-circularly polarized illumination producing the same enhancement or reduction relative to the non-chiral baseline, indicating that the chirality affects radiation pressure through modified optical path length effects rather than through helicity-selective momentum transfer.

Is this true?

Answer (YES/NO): NO